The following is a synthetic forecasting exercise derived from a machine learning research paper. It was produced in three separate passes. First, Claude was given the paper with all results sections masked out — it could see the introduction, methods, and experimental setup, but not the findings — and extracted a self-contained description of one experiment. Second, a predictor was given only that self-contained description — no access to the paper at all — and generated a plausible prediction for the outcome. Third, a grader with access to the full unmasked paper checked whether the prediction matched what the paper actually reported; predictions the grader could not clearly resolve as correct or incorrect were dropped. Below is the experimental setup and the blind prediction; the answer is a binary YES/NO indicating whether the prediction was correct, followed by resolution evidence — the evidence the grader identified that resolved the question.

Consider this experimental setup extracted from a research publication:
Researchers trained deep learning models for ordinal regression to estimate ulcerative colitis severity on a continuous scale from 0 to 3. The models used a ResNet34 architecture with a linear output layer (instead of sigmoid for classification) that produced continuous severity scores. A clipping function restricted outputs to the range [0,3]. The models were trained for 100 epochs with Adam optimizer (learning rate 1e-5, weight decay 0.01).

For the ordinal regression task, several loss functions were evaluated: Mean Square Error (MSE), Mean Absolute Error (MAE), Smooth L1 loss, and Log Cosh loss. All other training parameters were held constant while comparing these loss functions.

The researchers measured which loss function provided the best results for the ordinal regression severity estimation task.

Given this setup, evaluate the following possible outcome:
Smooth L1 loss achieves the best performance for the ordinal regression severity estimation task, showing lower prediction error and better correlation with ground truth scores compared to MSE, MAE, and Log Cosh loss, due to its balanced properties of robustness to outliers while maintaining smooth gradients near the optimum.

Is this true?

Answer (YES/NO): NO